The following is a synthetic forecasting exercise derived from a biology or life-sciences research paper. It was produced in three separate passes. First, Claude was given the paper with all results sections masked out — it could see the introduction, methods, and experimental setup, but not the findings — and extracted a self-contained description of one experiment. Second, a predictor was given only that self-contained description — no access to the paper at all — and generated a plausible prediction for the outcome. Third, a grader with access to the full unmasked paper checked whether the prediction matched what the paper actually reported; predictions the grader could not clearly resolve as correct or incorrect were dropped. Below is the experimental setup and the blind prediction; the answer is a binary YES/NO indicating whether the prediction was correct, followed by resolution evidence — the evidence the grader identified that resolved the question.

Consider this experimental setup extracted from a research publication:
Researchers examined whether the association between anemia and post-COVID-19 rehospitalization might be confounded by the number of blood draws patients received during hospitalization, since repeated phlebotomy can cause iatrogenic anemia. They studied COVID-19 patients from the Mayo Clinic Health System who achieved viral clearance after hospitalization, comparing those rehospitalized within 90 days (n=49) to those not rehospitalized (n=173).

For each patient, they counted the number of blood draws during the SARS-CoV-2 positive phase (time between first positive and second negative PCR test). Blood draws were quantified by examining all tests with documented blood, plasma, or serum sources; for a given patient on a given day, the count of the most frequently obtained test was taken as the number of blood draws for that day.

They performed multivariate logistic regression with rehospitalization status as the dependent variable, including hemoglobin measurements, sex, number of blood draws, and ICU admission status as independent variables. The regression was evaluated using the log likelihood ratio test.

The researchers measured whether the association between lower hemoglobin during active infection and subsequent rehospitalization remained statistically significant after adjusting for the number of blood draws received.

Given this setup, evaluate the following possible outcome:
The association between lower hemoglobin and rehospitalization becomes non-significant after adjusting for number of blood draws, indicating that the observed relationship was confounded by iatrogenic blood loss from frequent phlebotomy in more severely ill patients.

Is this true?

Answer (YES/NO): NO